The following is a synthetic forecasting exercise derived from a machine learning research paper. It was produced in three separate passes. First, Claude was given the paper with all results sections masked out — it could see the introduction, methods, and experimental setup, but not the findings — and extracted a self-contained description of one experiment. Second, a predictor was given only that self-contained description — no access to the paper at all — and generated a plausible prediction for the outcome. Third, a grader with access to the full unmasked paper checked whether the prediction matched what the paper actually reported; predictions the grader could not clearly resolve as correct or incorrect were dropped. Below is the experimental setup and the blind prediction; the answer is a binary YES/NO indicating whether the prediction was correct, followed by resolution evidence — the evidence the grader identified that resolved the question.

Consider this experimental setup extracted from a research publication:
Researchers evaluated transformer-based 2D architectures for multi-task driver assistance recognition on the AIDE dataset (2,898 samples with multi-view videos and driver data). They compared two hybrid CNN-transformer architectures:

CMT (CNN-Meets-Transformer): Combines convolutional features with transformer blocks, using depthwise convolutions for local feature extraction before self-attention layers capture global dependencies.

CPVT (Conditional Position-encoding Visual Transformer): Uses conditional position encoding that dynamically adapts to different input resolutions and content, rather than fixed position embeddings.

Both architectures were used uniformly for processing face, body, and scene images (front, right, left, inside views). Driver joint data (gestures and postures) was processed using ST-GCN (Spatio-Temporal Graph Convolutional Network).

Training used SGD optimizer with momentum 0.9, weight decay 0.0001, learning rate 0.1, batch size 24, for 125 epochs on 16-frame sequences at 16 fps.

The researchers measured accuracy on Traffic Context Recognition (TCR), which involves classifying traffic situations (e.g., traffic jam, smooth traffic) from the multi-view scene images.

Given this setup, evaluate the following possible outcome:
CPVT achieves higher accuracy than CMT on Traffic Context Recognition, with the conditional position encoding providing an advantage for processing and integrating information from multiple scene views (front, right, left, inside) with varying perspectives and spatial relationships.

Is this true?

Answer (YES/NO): NO